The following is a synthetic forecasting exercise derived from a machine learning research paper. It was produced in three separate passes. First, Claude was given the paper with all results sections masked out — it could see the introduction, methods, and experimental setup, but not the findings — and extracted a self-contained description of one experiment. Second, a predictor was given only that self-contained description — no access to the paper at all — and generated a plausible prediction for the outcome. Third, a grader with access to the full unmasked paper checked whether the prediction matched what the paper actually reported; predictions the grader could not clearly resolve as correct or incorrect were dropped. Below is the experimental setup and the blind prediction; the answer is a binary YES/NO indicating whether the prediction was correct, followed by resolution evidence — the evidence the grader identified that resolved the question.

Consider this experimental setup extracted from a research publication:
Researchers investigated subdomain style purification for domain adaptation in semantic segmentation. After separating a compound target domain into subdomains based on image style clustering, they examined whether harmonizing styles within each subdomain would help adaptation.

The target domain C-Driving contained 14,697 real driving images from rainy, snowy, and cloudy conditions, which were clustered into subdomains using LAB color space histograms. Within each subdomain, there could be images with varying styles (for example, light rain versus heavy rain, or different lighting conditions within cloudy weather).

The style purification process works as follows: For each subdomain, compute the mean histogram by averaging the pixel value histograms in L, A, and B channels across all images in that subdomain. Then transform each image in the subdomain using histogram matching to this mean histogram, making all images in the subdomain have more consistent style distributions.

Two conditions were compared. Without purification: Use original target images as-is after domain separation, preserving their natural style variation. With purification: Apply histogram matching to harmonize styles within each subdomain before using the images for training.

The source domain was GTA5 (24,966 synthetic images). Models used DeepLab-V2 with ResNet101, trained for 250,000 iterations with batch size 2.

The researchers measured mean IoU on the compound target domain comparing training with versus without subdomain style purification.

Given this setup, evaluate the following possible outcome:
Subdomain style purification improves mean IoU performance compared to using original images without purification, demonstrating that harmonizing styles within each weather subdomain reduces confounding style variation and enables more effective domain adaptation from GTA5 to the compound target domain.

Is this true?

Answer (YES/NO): YES